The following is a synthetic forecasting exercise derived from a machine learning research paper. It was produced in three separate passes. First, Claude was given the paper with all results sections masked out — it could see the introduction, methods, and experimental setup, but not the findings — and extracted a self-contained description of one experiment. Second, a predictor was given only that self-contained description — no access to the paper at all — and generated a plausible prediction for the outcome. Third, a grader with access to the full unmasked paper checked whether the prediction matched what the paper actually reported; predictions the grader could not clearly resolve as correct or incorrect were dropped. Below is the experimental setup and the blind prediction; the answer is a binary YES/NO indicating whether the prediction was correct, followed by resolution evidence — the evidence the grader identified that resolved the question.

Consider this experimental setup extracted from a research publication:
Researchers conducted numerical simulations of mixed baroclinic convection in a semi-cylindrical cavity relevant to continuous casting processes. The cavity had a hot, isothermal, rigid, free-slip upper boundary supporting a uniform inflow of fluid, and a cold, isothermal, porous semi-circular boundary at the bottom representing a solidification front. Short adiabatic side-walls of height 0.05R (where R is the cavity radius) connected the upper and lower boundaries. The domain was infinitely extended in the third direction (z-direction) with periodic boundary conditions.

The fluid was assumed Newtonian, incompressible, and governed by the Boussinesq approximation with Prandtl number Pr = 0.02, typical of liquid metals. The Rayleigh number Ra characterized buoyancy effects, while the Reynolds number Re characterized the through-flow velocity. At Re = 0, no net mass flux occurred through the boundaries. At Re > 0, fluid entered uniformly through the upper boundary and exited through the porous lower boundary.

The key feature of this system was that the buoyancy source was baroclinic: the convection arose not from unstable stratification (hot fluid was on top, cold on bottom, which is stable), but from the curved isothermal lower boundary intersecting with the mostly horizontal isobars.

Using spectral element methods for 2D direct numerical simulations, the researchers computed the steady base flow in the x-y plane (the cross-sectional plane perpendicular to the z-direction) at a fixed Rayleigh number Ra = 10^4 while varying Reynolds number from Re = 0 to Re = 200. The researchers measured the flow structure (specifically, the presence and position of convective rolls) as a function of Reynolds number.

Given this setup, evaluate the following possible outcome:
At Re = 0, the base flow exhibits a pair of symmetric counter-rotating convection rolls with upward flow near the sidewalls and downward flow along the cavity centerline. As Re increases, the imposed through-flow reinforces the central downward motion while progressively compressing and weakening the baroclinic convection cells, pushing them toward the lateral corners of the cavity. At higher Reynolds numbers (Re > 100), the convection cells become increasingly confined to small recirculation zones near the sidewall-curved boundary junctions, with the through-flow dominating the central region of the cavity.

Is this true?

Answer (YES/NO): NO